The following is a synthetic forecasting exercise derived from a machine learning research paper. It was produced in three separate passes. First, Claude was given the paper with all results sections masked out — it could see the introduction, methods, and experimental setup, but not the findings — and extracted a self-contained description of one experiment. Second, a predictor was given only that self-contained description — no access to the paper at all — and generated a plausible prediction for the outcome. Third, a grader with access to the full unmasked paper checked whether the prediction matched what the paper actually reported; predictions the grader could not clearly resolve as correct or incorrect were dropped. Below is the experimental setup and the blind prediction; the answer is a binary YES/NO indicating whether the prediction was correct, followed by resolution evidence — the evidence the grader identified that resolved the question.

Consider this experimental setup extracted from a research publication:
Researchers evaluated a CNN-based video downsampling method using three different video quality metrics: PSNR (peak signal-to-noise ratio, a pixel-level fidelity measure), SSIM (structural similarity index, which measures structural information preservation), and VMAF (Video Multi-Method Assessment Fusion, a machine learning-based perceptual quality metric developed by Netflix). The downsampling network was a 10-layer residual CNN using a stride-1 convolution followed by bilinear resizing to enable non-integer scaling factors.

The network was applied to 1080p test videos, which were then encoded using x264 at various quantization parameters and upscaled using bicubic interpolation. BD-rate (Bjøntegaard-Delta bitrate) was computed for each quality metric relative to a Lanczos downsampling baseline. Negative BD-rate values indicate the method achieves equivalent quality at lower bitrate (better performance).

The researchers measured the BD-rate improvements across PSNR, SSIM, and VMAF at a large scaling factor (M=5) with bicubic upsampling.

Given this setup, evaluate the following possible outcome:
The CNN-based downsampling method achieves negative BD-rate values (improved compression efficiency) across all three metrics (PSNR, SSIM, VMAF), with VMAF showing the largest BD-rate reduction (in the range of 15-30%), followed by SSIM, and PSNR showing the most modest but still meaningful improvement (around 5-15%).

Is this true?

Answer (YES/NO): NO